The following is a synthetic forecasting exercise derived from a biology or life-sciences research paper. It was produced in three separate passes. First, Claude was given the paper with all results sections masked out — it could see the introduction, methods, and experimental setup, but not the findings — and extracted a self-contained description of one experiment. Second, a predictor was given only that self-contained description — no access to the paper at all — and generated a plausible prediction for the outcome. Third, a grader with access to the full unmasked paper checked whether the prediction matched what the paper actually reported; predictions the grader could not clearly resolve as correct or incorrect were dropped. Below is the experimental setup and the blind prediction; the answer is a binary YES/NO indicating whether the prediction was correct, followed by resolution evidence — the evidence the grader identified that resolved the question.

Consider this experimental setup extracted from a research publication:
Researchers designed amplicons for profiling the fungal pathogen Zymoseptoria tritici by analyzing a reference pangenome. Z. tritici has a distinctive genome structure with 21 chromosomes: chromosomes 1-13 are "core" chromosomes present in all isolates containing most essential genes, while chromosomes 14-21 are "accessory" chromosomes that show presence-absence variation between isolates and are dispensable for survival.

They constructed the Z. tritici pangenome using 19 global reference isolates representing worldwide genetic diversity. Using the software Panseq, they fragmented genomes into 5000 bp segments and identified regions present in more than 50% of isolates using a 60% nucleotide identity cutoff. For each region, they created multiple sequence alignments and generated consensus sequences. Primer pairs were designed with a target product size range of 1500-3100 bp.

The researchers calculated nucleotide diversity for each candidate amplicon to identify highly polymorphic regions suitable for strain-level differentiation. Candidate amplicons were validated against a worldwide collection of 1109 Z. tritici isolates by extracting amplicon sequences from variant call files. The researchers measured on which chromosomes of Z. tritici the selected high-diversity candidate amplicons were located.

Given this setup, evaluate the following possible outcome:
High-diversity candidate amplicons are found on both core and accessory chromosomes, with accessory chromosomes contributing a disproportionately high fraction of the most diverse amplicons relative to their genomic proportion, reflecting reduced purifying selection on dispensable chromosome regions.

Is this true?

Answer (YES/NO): NO